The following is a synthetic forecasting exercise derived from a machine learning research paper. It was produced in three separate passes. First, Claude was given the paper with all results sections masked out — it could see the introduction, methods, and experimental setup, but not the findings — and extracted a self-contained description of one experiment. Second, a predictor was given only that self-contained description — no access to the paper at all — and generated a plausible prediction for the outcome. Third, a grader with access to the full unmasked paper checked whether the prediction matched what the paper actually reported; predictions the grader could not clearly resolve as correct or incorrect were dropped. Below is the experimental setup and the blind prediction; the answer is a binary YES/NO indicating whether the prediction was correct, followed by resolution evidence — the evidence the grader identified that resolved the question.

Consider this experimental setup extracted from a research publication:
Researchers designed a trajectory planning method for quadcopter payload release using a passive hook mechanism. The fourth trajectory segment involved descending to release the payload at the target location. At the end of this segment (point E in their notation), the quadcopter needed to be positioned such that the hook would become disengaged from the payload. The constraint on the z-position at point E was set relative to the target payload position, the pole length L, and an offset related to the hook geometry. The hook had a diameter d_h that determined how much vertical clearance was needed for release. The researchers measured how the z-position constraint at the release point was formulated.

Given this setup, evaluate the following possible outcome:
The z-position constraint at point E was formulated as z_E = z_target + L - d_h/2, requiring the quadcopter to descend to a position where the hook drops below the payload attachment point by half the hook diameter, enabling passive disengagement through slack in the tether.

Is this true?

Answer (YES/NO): NO